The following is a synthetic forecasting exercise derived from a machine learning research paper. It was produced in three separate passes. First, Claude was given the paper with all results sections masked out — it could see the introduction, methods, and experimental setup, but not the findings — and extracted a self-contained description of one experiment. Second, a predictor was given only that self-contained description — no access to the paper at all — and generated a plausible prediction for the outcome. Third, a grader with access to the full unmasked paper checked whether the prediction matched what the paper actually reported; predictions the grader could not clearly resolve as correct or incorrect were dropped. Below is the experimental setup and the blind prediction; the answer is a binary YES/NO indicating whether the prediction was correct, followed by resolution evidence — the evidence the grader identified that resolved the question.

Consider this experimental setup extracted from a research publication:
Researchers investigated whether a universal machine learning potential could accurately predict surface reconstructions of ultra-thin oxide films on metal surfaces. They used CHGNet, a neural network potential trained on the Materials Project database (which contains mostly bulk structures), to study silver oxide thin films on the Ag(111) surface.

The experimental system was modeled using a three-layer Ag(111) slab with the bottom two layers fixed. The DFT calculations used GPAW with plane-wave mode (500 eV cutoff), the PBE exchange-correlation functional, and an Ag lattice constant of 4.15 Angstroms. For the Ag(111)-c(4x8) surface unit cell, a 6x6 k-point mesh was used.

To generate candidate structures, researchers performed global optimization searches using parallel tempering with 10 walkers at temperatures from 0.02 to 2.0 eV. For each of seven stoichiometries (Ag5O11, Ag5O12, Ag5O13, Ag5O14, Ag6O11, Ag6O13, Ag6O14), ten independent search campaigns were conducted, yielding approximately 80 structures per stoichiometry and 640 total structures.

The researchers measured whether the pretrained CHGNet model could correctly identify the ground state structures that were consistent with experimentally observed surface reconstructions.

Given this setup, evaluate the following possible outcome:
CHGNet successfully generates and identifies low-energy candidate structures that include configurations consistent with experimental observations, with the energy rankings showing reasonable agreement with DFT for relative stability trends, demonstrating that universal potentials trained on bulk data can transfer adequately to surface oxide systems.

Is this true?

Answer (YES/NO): NO